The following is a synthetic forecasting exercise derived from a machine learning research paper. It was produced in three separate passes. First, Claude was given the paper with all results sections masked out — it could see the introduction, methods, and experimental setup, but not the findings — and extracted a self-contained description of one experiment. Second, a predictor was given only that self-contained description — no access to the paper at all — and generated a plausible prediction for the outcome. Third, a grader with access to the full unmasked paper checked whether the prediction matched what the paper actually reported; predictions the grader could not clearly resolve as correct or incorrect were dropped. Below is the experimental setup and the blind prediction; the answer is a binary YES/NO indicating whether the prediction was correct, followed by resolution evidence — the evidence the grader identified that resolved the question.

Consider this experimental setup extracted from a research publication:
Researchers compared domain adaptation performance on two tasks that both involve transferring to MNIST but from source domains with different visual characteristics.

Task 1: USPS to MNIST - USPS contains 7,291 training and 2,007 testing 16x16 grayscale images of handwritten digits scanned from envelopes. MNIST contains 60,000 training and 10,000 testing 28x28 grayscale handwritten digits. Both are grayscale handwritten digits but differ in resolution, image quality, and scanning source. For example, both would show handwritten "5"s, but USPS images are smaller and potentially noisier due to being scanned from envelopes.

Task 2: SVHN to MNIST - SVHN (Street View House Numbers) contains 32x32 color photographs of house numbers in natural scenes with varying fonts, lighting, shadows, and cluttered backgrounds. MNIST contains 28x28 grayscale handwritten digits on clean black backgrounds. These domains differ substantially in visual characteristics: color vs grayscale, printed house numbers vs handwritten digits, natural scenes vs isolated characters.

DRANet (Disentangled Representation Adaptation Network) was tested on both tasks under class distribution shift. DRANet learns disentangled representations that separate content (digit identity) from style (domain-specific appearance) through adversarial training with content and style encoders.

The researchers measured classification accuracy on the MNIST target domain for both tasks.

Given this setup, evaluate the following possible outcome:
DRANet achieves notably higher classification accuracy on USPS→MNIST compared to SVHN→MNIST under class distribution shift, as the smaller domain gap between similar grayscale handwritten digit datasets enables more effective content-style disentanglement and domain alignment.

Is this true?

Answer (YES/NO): YES